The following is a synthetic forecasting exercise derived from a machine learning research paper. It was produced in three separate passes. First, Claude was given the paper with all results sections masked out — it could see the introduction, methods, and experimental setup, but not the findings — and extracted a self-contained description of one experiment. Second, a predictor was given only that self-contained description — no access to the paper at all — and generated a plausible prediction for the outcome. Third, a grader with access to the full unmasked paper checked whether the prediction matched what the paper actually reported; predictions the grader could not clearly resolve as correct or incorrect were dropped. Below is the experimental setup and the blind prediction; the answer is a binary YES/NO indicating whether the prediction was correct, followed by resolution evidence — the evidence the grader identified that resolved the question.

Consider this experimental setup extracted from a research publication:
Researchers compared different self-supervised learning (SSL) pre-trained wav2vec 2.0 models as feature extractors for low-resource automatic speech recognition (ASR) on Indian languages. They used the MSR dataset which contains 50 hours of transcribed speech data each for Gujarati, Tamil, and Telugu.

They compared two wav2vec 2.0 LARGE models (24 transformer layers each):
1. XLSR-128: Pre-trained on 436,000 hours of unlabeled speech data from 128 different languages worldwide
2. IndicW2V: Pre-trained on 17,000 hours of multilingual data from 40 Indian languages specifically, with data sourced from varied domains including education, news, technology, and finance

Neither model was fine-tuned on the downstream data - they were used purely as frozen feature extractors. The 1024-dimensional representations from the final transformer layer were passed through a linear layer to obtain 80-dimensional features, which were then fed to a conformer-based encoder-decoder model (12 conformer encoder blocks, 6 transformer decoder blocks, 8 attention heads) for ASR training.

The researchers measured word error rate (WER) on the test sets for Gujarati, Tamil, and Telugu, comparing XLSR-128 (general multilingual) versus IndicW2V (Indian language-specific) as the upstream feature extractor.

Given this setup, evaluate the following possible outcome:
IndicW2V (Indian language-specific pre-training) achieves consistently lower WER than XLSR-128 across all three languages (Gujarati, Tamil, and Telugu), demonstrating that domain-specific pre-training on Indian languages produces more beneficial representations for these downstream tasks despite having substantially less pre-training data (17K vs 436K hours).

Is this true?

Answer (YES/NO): NO